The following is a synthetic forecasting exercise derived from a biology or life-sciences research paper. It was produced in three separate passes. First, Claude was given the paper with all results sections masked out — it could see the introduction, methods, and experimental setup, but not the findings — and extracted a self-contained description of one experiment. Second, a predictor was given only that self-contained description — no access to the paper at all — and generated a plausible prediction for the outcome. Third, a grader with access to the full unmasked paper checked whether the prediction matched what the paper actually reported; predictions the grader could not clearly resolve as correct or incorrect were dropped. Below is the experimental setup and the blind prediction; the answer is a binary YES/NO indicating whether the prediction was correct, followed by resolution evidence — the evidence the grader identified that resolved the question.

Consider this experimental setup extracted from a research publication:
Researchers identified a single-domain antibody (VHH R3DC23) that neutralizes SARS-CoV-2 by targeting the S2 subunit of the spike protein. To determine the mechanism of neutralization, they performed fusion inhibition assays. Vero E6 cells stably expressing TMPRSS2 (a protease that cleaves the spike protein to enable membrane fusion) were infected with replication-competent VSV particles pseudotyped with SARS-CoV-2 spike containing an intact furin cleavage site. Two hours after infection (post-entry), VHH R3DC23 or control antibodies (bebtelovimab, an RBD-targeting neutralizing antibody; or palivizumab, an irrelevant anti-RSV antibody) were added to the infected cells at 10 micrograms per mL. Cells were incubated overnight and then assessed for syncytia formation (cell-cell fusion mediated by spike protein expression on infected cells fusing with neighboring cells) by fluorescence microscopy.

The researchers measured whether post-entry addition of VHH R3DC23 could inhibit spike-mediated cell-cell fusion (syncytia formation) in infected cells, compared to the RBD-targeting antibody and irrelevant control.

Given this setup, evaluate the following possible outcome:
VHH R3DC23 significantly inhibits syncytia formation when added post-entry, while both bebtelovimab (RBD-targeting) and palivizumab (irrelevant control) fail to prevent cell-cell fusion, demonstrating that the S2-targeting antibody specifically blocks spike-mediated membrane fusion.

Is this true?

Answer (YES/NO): NO